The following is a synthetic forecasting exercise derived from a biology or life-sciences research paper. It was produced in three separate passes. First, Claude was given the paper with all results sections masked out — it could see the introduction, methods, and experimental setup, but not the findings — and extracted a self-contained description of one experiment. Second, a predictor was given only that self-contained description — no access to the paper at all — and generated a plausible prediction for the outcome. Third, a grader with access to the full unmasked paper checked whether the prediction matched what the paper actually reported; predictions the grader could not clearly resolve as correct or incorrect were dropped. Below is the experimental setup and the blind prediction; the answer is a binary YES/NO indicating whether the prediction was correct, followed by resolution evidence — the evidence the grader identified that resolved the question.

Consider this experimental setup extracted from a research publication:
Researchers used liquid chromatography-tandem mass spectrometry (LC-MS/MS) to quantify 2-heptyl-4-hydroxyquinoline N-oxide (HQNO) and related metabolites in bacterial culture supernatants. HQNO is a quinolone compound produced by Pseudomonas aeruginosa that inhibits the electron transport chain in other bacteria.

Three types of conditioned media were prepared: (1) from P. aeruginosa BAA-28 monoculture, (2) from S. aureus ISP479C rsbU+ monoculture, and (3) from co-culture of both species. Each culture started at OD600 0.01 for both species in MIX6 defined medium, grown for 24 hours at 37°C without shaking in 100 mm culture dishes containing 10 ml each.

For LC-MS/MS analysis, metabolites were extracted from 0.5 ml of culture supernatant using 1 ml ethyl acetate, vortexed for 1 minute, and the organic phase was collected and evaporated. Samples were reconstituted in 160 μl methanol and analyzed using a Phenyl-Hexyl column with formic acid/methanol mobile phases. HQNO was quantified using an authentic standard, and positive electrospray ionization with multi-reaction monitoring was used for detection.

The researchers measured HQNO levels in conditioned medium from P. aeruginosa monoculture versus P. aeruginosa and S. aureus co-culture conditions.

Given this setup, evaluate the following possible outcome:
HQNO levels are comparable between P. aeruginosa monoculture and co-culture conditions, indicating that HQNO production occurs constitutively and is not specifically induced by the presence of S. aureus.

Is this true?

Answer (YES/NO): NO